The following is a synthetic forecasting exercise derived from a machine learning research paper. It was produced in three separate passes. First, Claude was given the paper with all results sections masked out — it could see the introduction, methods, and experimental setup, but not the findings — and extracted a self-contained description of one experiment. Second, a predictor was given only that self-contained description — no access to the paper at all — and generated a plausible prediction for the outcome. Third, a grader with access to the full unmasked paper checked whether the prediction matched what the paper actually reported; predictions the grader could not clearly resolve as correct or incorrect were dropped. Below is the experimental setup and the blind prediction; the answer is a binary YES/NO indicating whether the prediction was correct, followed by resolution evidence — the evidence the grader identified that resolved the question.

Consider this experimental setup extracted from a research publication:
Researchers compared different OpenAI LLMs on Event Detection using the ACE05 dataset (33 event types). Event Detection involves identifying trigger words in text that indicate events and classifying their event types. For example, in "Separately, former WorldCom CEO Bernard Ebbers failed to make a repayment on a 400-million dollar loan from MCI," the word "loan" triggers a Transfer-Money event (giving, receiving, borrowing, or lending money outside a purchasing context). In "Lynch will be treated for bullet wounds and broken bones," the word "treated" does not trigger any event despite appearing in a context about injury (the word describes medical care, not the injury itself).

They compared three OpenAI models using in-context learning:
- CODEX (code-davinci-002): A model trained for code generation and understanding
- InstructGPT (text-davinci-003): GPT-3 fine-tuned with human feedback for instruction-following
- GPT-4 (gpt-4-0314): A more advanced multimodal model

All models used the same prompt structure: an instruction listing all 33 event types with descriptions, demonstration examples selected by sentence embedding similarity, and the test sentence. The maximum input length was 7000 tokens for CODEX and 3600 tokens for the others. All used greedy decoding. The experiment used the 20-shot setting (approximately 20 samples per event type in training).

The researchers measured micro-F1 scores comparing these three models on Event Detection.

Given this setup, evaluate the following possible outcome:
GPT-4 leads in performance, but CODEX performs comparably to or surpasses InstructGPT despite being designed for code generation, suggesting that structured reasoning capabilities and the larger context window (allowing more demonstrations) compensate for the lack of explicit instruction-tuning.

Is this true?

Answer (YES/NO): NO